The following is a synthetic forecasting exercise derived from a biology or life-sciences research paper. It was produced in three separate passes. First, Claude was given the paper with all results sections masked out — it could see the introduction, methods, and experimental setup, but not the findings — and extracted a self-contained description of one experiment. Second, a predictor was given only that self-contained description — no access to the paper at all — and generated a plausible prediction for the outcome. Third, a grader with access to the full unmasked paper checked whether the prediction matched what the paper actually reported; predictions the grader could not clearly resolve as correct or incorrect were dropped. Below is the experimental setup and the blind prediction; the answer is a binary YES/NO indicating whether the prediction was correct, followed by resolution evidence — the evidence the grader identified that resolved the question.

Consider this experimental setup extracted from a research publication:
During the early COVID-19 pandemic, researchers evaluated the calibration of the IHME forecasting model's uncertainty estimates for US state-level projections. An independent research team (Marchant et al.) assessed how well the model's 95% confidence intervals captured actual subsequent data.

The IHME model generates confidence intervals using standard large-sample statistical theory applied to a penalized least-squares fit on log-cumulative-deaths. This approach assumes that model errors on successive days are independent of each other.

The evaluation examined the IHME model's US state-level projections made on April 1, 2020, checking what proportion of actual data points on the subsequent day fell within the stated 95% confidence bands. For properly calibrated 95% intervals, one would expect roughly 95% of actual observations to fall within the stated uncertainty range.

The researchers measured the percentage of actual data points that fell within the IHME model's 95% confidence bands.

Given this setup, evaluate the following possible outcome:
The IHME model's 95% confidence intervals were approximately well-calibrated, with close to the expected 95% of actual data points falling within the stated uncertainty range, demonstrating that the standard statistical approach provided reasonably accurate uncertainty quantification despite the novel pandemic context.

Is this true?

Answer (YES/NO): NO